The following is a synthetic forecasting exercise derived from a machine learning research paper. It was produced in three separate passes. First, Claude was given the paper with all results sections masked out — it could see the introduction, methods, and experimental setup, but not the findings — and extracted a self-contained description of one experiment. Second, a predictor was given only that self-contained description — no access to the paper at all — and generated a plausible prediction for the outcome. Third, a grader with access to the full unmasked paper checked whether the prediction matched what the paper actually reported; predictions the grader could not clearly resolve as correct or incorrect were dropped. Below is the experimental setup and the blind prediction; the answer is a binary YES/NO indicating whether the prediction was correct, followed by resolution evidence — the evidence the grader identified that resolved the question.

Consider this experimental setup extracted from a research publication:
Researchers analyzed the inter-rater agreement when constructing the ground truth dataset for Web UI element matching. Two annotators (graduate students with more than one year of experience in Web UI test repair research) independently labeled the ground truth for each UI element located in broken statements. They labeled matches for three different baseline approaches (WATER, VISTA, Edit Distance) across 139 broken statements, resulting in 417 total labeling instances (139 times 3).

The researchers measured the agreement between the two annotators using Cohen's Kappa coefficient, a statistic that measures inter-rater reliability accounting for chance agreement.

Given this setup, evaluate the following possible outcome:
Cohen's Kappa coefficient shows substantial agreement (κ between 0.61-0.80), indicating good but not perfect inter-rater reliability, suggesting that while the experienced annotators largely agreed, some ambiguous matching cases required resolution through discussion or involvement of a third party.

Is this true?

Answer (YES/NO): NO